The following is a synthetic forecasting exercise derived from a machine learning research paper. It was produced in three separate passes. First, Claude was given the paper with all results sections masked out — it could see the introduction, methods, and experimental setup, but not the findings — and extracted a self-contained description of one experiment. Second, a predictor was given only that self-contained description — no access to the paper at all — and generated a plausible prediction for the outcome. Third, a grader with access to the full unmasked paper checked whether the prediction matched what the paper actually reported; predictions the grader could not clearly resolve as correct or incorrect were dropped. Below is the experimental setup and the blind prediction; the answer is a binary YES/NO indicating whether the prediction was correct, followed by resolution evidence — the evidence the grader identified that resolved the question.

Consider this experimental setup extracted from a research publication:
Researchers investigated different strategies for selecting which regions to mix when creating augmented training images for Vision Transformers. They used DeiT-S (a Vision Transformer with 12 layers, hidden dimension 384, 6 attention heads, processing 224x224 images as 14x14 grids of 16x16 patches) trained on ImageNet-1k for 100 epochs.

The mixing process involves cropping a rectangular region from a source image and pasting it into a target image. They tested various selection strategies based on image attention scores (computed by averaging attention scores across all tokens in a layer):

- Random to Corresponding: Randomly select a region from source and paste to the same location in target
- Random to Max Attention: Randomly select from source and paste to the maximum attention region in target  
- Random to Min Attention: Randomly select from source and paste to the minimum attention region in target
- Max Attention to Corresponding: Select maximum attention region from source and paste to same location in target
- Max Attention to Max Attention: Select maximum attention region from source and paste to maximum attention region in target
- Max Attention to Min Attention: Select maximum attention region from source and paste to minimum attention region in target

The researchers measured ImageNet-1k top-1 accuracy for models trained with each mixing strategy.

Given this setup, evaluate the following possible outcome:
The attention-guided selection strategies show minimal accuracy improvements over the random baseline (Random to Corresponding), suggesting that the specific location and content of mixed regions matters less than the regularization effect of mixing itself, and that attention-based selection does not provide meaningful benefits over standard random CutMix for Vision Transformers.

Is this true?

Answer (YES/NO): NO